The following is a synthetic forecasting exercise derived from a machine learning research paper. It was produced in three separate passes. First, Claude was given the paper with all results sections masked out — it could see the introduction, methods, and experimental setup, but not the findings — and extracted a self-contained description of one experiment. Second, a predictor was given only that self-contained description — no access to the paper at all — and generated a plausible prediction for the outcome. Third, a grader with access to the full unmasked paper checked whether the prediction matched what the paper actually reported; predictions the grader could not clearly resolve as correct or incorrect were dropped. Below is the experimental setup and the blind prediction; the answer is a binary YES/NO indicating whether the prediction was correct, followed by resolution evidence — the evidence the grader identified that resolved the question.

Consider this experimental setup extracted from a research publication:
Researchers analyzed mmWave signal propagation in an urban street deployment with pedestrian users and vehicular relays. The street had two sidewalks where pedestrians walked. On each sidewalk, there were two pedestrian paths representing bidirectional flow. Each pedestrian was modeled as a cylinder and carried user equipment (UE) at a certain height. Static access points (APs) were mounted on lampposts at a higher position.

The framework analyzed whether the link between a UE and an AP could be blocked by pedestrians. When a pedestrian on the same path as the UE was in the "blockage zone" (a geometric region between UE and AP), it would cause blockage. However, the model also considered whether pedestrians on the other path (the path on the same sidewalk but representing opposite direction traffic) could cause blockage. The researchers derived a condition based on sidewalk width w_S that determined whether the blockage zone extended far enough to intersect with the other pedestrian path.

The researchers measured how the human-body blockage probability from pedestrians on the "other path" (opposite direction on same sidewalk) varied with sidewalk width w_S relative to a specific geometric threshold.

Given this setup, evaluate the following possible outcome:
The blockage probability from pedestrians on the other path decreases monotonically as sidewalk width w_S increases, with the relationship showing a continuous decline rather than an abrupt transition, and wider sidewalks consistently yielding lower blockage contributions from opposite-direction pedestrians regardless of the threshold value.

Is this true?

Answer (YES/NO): NO